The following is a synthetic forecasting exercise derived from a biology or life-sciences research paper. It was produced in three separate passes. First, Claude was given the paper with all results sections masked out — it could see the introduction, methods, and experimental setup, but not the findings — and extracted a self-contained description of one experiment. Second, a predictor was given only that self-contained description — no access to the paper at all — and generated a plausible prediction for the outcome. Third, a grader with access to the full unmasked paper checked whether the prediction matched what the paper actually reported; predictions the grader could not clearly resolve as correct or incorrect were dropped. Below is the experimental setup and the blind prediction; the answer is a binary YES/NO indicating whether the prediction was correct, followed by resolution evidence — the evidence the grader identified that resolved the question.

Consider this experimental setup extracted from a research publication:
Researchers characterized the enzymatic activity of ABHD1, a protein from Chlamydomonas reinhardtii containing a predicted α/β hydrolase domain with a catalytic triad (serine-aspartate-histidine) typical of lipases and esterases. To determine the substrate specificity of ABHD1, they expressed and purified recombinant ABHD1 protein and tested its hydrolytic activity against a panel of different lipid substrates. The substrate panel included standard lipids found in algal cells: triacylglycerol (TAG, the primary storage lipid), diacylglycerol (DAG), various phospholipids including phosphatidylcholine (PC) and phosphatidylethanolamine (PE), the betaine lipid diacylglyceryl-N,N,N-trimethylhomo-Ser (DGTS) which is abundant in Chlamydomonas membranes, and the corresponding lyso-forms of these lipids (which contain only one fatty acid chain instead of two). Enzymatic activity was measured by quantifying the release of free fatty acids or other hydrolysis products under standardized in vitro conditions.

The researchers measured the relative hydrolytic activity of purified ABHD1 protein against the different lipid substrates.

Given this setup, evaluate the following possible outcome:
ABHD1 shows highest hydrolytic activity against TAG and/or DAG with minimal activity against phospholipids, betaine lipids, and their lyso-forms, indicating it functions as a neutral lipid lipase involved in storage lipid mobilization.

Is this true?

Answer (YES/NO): NO